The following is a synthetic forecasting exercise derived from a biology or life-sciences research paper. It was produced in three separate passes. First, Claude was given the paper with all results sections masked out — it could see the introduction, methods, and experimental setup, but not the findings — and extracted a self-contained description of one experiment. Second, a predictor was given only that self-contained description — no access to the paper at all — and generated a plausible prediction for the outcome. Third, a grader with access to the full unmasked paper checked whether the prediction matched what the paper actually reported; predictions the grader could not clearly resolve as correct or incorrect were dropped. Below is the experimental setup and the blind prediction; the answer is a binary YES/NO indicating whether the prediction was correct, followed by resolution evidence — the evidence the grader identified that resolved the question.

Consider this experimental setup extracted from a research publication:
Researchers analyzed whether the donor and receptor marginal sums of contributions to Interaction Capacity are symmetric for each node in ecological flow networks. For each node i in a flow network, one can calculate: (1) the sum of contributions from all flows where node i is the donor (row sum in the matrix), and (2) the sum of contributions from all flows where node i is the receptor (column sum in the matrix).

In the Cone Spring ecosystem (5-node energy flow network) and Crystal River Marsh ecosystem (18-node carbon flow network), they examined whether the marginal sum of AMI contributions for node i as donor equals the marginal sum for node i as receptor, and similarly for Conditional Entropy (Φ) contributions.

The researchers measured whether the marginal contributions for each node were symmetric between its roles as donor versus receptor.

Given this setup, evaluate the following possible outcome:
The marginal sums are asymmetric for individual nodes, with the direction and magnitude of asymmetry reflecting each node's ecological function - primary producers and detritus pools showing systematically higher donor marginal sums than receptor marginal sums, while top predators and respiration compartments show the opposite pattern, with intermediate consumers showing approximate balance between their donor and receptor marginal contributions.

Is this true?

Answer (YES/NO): NO